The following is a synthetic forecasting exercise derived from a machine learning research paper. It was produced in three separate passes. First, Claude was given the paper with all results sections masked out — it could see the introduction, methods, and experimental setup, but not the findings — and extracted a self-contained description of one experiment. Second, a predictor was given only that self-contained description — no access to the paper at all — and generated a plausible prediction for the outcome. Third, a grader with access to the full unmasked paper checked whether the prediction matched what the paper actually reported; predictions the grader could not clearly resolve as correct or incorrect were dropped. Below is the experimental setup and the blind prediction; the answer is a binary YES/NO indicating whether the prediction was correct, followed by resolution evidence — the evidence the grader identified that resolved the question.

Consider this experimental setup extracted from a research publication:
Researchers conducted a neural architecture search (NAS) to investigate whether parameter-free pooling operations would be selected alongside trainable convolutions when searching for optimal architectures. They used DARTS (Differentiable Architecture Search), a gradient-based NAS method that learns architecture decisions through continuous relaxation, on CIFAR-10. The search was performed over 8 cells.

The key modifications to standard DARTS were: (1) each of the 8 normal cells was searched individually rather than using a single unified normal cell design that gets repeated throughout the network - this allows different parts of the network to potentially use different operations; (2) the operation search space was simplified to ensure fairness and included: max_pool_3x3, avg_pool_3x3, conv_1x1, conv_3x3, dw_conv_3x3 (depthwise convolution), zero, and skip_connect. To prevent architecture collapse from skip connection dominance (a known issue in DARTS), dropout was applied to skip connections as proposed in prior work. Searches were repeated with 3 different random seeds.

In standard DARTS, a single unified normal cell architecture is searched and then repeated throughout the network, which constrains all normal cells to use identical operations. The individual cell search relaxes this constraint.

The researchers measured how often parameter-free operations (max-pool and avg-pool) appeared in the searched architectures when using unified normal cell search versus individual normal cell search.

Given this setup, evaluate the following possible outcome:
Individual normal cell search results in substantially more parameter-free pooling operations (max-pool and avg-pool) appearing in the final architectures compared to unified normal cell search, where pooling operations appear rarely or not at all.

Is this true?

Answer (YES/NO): YES